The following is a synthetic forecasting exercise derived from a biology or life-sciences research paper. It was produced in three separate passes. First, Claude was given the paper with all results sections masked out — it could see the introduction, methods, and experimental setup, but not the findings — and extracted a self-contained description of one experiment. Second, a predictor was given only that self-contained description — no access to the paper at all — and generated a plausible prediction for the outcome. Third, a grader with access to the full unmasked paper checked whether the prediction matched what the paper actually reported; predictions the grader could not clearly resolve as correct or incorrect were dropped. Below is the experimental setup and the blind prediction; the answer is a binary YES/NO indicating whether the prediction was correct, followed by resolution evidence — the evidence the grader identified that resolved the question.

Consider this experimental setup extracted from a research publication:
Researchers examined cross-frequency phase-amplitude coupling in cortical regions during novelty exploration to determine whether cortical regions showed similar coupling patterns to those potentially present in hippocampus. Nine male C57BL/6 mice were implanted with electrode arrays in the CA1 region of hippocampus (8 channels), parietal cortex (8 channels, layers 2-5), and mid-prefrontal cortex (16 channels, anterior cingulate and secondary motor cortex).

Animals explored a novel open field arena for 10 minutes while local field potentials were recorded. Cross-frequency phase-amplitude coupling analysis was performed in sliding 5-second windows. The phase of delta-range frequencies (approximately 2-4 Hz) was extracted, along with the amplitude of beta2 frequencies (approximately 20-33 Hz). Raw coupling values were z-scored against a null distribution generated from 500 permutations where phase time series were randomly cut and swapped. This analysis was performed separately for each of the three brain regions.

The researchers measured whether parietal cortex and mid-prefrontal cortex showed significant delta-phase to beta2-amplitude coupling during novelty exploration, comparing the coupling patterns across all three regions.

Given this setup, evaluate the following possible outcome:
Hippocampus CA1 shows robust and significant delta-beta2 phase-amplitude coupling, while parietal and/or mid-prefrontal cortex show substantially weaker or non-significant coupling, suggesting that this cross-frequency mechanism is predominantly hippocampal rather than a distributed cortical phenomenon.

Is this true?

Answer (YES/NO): NO